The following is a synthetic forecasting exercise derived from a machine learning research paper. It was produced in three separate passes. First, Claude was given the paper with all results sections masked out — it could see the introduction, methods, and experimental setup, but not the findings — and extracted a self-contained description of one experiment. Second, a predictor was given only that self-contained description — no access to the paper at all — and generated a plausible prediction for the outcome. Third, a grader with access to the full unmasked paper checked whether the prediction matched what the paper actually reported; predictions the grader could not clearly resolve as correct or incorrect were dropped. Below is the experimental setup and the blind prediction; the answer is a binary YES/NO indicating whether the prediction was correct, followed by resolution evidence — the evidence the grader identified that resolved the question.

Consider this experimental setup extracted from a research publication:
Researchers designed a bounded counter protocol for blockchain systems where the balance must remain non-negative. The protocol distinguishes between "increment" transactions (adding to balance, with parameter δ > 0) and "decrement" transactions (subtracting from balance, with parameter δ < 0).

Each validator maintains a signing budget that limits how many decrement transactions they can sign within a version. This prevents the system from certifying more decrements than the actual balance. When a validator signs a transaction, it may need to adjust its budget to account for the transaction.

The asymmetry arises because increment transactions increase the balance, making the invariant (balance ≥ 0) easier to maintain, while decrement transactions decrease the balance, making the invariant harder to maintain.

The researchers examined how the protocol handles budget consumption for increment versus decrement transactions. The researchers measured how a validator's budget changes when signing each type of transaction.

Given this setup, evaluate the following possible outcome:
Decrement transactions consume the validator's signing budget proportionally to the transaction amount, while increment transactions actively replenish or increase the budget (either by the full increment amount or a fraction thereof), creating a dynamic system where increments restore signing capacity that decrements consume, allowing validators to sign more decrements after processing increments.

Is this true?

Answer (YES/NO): NO